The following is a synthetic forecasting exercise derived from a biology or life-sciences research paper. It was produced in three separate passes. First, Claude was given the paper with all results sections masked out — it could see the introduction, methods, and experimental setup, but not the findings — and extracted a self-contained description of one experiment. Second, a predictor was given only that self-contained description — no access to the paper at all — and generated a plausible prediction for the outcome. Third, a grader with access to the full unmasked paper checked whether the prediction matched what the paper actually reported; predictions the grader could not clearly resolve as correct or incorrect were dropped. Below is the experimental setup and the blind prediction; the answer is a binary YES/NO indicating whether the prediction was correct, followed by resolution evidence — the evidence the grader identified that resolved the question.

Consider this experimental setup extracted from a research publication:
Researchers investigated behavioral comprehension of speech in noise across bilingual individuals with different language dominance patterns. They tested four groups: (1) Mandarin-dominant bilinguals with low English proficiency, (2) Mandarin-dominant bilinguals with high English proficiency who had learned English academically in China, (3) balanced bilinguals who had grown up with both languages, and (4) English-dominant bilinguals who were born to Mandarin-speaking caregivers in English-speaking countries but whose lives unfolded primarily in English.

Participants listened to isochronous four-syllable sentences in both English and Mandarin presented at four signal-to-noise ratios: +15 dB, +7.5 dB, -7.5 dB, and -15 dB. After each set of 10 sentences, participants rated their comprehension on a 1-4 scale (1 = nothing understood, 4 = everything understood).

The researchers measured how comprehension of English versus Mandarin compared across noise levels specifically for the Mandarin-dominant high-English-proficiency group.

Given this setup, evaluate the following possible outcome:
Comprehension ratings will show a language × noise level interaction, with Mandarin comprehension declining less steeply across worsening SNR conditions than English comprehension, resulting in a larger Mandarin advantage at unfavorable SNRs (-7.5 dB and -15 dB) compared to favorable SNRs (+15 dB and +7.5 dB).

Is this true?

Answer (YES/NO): YES